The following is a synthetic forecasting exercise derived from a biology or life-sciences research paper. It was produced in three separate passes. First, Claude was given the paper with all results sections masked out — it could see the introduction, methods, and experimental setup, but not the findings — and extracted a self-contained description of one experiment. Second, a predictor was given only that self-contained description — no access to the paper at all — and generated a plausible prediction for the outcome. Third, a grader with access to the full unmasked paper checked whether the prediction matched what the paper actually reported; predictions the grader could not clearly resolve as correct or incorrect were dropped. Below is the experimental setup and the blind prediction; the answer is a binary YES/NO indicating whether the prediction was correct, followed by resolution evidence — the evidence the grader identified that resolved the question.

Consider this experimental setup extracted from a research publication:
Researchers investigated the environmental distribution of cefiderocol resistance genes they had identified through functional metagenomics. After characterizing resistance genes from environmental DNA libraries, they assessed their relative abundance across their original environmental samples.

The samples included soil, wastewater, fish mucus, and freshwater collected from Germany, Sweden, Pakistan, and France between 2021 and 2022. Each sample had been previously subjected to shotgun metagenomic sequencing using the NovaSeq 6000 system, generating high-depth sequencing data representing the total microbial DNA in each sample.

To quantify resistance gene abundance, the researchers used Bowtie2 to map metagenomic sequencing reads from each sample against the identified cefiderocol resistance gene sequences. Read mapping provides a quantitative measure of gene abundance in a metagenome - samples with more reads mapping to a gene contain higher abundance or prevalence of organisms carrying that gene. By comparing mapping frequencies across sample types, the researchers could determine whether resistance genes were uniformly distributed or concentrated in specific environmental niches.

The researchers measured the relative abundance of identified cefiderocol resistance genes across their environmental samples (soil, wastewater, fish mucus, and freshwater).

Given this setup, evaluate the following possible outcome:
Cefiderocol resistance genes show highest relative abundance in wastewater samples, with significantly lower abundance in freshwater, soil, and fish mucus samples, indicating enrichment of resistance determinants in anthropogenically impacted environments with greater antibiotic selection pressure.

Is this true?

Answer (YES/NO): YES